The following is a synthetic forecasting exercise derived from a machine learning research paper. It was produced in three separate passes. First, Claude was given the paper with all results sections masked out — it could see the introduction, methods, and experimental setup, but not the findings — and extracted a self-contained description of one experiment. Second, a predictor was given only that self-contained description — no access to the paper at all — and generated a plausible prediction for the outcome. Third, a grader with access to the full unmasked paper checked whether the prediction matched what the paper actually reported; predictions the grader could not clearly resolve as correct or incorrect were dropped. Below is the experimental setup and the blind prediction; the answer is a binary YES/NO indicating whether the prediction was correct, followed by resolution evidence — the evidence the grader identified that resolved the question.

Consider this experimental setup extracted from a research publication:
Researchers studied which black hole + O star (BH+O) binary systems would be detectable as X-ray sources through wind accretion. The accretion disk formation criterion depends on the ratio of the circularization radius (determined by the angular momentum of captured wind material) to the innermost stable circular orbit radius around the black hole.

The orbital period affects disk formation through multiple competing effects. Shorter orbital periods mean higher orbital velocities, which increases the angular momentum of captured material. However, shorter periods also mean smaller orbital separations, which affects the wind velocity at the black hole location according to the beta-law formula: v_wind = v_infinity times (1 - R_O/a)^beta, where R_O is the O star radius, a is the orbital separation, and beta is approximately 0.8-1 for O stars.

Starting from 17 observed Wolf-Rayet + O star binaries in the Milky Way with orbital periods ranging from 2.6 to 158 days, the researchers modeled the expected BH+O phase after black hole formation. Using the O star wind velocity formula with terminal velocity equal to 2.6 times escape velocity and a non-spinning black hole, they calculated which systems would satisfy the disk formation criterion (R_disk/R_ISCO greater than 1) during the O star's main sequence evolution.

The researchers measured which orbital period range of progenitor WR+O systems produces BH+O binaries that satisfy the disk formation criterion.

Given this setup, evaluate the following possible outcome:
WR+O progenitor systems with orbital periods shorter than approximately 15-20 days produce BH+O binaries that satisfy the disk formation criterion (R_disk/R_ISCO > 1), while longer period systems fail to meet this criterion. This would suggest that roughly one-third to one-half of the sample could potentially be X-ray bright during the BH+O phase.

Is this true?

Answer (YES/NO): NO